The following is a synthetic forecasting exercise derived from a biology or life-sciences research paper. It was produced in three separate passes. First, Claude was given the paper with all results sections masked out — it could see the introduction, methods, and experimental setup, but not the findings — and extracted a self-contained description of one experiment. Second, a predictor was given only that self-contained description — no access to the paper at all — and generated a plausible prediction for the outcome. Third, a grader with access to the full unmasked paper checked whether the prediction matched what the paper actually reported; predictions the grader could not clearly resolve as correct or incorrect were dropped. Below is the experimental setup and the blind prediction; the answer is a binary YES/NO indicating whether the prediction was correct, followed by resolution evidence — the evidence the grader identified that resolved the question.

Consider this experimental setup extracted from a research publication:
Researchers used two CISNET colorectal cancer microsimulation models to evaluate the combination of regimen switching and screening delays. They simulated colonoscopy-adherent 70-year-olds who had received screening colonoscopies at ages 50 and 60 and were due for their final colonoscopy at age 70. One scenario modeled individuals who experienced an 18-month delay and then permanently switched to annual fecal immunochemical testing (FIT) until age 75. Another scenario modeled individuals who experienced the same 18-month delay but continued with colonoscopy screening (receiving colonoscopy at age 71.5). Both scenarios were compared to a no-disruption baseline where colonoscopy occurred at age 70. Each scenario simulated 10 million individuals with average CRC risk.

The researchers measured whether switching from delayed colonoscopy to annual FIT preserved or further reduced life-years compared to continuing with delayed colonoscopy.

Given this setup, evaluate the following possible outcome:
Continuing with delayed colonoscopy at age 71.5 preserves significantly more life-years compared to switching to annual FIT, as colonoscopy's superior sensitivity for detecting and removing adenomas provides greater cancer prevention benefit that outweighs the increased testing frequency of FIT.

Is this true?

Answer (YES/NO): NO